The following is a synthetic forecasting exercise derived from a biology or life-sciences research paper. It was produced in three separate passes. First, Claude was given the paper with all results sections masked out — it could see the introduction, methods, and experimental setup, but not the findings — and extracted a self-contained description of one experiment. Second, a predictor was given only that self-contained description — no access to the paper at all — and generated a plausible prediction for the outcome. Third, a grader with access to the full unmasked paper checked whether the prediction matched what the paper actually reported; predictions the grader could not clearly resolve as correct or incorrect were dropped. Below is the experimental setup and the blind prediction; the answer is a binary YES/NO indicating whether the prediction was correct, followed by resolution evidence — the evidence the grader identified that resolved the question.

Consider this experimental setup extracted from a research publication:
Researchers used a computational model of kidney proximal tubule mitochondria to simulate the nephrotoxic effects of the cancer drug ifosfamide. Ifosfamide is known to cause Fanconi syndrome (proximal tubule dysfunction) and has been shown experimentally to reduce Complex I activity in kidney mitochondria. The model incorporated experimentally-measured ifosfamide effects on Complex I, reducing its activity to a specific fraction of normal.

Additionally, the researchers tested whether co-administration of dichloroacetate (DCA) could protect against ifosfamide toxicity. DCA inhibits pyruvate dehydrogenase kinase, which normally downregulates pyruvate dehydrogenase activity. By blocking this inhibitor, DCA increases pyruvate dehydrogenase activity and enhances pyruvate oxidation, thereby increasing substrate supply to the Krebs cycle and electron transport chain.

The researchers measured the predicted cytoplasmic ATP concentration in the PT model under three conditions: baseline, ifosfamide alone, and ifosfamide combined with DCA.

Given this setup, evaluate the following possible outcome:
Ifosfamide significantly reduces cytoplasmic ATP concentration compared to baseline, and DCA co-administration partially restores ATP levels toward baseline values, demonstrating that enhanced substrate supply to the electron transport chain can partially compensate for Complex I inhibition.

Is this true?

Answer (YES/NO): NO